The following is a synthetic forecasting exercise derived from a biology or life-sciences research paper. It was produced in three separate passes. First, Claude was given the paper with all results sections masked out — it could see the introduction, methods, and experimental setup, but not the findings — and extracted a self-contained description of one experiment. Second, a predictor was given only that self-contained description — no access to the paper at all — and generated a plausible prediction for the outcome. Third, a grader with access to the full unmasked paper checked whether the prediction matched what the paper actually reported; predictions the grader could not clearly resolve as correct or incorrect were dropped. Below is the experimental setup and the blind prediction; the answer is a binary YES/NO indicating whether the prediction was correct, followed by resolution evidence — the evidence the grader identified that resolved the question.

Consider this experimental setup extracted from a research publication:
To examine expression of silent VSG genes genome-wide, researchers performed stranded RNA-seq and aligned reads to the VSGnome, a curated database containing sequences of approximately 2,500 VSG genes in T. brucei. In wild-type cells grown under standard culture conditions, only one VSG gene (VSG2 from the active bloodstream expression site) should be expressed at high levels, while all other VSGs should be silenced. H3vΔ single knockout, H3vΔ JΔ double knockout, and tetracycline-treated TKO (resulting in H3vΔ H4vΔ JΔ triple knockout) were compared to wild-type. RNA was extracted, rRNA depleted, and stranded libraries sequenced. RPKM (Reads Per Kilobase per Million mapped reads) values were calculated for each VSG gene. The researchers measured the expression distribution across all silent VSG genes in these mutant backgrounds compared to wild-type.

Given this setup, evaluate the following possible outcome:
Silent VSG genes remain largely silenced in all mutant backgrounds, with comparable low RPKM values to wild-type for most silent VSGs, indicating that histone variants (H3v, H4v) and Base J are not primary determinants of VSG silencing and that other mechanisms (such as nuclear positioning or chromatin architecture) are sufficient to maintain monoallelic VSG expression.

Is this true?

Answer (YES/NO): NO